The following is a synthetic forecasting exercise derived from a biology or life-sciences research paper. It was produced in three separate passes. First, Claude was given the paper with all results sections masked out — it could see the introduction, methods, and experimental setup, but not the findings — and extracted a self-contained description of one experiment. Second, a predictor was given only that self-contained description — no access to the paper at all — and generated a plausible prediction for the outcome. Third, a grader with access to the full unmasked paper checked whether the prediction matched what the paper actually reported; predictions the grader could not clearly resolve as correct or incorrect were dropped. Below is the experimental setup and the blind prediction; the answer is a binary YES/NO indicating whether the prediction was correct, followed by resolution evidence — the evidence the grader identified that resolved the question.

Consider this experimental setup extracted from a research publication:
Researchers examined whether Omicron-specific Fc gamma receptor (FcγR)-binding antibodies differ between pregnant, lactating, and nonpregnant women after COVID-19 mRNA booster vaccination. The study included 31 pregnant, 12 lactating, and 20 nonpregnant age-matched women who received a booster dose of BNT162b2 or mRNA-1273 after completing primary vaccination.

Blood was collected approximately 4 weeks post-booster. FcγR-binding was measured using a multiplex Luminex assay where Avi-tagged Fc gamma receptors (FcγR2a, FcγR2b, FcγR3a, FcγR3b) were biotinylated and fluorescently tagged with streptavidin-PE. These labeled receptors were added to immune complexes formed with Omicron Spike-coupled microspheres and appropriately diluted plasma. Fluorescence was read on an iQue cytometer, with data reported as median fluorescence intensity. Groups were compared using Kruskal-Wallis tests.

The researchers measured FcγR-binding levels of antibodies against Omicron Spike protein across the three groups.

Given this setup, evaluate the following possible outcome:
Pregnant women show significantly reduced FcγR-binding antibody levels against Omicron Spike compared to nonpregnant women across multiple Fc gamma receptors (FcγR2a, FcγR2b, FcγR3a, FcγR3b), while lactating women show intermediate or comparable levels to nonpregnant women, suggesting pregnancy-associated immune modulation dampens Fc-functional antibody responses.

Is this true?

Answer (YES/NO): NO